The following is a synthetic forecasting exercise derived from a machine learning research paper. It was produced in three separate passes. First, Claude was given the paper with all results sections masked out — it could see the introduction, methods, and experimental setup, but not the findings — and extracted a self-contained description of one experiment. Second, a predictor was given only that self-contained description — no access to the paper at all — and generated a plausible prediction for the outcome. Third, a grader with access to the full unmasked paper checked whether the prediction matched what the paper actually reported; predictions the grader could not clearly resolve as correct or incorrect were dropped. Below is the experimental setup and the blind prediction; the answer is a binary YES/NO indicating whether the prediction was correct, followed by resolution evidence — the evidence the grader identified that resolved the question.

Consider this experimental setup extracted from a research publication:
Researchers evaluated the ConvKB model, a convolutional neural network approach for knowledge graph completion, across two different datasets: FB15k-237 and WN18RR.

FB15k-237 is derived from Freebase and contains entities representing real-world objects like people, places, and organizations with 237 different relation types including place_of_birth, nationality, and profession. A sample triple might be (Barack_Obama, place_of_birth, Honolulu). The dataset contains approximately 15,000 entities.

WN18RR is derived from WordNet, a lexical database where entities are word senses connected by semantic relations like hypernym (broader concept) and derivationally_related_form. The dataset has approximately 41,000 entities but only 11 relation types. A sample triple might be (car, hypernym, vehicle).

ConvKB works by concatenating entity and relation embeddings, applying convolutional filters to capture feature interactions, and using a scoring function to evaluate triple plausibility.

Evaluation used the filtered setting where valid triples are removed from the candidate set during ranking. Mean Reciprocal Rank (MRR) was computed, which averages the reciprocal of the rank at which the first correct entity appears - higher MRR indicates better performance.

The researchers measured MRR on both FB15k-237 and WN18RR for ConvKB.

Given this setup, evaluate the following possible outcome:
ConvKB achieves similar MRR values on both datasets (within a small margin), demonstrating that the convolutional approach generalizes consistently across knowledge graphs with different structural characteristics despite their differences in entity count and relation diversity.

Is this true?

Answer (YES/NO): NO